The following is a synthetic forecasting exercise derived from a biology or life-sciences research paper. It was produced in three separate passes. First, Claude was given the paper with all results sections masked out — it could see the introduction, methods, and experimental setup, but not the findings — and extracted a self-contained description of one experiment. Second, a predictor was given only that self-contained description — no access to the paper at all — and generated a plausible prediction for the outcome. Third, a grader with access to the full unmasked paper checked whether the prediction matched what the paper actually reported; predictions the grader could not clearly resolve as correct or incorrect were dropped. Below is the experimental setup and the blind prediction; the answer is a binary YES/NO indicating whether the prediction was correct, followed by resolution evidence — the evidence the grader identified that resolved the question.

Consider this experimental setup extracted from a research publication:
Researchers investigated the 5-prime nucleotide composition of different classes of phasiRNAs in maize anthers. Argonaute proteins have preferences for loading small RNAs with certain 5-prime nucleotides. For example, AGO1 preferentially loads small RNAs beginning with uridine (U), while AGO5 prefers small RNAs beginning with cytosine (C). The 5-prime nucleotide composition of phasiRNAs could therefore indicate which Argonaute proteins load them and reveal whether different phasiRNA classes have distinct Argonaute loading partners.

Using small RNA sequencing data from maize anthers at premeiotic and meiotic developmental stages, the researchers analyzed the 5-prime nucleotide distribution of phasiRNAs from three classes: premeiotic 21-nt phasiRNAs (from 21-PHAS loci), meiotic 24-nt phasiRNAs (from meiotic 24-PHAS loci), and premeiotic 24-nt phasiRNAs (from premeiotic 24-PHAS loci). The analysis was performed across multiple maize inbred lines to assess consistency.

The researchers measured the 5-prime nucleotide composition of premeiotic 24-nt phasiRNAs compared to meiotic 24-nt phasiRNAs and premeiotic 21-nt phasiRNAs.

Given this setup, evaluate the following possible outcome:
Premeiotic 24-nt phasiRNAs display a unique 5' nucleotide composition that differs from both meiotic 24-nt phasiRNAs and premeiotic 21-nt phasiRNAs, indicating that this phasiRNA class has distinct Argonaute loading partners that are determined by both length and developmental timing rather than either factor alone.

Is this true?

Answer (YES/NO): NO